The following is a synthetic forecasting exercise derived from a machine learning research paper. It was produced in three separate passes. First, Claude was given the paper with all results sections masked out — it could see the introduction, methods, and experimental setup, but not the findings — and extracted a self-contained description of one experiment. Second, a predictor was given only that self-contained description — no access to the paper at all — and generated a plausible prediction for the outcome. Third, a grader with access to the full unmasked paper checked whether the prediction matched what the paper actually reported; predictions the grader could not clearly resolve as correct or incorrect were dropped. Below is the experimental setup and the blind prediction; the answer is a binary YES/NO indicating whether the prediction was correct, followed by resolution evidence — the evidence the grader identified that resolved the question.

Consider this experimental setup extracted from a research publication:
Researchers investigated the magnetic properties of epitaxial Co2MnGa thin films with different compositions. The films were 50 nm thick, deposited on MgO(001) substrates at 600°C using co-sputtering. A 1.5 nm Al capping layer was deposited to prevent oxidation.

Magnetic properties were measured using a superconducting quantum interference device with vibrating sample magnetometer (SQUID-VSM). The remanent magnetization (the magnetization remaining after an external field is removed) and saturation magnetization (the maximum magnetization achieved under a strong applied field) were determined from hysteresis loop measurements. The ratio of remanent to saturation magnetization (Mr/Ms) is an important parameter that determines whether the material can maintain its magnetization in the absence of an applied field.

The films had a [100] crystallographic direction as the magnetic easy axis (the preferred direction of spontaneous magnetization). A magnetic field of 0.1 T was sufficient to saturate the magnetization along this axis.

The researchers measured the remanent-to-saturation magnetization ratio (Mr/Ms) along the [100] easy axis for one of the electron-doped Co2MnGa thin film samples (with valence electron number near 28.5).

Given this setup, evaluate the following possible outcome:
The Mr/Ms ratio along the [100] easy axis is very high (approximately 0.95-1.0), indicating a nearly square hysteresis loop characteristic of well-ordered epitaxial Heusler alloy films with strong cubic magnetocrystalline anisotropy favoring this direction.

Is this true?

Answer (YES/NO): YES